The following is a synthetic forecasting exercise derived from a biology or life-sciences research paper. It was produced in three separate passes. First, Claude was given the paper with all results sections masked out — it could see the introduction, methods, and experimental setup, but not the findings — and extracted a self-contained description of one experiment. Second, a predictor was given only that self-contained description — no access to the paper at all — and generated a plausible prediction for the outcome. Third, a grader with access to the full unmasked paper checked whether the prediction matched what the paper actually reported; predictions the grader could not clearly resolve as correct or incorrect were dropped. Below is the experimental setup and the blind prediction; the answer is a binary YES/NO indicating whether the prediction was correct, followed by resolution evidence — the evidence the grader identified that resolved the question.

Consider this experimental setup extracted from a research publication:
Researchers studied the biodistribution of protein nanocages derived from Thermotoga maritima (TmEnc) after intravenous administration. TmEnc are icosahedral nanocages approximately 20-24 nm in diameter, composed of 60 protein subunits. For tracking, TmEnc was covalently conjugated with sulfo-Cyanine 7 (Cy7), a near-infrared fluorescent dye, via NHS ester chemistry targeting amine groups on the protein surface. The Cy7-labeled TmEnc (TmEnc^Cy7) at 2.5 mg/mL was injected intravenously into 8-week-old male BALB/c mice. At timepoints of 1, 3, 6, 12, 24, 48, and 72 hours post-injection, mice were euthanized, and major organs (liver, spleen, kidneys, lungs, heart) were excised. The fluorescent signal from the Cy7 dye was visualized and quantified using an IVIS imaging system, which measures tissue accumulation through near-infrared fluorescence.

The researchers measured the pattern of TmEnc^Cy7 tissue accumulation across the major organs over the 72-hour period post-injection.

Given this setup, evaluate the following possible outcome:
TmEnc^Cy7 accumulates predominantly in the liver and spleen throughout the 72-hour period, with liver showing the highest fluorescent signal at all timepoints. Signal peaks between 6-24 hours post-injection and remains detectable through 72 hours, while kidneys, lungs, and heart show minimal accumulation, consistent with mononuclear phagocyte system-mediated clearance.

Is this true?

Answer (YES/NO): NO